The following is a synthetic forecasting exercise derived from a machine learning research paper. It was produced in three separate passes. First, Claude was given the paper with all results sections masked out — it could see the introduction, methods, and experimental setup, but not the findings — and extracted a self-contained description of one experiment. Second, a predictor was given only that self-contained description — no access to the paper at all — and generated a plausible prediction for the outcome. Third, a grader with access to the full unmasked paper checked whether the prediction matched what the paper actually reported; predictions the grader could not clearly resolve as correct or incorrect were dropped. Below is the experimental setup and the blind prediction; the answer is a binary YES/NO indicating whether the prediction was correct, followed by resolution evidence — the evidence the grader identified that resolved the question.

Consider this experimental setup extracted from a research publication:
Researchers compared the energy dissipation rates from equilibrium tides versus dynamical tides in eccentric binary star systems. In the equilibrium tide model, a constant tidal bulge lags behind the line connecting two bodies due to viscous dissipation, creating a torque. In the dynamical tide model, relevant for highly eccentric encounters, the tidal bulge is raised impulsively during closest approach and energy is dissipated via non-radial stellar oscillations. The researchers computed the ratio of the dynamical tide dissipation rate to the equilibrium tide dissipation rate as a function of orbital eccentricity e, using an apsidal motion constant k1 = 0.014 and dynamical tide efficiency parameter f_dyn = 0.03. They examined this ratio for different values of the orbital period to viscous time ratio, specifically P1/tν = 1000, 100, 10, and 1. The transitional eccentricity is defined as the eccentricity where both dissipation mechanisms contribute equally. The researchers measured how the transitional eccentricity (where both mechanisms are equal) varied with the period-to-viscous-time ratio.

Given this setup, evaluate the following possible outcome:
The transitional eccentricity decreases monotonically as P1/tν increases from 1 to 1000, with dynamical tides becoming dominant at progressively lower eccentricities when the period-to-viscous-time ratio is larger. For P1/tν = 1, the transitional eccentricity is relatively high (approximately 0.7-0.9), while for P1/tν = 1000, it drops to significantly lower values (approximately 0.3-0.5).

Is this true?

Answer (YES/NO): NO